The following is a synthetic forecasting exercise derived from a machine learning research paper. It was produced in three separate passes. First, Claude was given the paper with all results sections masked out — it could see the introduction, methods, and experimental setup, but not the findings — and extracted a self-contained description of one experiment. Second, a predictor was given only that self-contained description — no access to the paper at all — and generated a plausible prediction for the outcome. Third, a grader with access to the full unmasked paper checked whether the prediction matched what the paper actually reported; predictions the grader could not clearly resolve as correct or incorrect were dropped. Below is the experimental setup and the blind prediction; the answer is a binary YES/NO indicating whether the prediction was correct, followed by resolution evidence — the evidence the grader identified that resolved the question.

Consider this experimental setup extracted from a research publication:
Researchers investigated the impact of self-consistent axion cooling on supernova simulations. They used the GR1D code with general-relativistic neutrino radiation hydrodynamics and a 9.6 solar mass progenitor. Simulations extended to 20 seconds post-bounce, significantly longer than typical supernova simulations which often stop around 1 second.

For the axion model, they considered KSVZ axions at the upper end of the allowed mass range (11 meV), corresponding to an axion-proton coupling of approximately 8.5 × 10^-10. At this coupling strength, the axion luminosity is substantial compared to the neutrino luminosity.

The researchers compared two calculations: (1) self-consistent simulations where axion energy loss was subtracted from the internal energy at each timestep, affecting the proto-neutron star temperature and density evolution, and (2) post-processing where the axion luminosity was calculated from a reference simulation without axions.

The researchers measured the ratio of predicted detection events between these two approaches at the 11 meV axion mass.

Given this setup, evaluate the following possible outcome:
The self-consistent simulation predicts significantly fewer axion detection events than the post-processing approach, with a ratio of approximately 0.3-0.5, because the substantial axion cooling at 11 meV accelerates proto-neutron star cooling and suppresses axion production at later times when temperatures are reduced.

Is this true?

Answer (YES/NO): NO